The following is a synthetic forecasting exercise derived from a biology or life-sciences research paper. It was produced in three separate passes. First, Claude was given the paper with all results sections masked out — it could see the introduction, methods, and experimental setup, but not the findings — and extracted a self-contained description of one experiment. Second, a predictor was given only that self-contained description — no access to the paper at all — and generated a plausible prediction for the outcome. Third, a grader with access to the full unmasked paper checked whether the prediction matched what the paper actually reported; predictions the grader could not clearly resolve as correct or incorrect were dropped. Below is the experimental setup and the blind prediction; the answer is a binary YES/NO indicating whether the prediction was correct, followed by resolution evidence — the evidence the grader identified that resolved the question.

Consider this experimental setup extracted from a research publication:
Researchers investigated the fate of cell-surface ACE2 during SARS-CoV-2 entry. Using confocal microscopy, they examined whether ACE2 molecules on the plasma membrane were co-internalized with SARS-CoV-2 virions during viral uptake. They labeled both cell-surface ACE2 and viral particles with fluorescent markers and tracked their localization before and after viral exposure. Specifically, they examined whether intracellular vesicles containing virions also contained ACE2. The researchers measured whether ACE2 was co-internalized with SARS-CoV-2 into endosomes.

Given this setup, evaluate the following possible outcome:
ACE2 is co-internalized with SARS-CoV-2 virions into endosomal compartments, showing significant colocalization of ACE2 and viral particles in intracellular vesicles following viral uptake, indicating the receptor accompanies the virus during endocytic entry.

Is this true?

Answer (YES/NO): YES